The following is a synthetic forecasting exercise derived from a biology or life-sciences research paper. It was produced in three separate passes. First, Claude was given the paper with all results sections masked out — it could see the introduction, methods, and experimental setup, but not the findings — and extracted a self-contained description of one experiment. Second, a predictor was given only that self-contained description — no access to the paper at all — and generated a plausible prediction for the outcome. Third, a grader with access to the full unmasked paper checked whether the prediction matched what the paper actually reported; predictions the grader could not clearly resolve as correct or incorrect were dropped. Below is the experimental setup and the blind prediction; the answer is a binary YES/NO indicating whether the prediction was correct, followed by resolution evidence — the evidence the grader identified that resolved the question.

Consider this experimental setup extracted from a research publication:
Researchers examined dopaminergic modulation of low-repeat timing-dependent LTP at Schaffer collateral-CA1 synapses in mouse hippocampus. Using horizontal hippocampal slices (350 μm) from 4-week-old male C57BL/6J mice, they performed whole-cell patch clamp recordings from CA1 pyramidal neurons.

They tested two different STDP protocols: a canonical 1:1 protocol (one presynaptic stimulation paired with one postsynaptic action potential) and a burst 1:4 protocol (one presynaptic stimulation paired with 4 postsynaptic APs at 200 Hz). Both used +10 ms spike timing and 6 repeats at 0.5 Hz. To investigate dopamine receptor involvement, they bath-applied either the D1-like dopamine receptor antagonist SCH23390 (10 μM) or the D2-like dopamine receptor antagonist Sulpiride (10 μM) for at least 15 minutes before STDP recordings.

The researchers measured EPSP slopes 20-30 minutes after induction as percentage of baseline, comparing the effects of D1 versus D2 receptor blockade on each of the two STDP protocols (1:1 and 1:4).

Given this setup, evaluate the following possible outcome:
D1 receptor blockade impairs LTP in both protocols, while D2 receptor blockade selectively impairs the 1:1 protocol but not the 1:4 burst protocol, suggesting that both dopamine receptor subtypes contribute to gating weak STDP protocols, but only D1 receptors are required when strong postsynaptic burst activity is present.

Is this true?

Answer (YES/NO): NO